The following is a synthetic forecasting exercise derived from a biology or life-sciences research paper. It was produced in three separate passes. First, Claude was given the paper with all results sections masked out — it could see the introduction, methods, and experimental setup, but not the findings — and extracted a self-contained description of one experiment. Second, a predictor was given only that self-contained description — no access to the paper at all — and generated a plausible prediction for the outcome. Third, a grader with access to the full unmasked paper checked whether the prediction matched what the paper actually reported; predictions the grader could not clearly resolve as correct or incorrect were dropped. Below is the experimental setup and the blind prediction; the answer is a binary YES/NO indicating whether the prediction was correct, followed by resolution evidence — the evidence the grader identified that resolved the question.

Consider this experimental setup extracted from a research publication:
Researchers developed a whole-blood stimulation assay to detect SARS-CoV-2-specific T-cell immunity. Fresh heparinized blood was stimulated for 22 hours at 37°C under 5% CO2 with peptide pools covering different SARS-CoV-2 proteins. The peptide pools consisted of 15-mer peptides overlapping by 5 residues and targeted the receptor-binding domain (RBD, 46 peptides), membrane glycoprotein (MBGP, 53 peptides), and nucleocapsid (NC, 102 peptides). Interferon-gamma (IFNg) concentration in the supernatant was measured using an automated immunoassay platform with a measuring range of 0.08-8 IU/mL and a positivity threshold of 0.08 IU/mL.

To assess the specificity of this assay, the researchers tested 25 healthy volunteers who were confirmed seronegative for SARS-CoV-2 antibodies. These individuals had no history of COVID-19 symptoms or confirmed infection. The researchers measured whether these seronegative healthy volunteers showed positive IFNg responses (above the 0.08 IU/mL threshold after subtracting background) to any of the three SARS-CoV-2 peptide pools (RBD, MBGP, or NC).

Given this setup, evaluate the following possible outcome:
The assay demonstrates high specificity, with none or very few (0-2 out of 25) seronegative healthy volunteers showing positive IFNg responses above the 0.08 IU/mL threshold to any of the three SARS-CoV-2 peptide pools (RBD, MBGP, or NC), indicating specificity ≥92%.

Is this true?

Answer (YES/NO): NO